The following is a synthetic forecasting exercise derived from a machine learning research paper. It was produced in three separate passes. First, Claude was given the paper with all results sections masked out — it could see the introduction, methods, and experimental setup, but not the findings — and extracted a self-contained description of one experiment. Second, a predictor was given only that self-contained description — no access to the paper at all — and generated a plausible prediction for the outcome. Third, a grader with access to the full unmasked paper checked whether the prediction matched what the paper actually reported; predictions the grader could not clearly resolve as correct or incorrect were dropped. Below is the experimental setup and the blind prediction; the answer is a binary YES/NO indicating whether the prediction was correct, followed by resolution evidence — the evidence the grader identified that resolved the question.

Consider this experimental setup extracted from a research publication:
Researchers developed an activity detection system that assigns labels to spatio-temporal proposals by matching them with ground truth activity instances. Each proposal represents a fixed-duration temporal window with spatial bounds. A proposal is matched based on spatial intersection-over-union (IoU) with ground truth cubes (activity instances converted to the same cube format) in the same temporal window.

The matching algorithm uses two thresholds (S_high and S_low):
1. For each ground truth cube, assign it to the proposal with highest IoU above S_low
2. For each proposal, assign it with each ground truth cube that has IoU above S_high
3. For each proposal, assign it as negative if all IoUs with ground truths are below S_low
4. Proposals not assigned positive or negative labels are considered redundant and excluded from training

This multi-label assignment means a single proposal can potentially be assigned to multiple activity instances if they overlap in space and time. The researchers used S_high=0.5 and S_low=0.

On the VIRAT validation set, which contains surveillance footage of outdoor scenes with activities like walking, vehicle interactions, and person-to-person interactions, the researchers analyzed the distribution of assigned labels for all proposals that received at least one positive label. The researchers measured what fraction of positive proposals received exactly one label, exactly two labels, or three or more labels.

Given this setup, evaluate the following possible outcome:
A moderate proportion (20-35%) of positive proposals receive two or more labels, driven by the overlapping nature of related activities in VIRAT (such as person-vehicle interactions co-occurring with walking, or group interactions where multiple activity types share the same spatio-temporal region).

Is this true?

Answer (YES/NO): NO